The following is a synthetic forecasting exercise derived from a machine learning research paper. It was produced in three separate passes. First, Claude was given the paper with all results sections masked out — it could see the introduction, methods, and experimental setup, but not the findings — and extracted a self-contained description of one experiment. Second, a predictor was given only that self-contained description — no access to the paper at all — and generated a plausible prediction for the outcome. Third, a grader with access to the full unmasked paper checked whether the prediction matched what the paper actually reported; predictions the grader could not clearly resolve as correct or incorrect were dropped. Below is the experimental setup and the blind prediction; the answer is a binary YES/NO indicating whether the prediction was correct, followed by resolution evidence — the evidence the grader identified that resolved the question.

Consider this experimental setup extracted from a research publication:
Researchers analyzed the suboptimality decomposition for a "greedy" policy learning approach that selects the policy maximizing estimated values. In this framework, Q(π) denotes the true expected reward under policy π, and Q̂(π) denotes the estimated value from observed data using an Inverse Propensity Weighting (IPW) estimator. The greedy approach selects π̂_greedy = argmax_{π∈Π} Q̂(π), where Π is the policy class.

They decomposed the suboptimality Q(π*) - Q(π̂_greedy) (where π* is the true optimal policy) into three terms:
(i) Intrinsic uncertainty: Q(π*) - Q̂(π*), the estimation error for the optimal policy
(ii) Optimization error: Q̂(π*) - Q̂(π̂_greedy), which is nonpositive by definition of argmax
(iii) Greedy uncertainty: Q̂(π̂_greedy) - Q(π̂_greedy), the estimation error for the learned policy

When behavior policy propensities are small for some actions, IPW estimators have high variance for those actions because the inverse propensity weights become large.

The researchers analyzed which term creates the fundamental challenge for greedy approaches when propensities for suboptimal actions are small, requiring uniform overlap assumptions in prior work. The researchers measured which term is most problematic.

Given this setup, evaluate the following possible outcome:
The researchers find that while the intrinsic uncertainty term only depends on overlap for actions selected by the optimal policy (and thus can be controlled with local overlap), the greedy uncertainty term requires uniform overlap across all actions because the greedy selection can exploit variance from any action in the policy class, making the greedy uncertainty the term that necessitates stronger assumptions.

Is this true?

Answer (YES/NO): YES